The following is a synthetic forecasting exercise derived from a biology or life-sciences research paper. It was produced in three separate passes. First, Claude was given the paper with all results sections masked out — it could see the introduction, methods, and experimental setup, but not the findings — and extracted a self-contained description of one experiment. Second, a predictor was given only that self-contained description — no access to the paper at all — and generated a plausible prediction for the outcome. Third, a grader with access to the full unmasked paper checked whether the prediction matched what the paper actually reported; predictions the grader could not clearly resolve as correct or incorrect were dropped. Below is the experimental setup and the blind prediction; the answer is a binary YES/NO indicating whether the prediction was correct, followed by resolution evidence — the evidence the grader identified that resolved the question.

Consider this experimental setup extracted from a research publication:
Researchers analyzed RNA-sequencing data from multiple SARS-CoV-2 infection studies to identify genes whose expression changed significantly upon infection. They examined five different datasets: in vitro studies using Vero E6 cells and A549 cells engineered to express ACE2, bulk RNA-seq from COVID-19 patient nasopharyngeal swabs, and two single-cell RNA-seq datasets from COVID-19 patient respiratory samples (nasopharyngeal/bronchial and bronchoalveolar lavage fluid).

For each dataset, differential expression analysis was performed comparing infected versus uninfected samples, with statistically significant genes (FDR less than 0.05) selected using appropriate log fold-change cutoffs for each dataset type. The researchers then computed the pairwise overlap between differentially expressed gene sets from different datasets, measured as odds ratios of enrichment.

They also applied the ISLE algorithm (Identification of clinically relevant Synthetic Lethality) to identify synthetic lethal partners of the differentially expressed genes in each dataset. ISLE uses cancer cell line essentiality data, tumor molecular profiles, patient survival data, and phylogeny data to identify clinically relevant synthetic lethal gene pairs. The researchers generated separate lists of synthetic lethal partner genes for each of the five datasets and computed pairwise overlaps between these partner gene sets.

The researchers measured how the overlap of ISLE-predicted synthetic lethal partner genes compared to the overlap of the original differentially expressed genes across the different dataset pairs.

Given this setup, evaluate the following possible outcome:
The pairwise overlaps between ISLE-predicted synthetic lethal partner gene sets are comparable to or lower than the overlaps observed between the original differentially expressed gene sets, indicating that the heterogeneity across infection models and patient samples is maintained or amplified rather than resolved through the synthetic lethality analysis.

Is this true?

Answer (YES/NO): NO